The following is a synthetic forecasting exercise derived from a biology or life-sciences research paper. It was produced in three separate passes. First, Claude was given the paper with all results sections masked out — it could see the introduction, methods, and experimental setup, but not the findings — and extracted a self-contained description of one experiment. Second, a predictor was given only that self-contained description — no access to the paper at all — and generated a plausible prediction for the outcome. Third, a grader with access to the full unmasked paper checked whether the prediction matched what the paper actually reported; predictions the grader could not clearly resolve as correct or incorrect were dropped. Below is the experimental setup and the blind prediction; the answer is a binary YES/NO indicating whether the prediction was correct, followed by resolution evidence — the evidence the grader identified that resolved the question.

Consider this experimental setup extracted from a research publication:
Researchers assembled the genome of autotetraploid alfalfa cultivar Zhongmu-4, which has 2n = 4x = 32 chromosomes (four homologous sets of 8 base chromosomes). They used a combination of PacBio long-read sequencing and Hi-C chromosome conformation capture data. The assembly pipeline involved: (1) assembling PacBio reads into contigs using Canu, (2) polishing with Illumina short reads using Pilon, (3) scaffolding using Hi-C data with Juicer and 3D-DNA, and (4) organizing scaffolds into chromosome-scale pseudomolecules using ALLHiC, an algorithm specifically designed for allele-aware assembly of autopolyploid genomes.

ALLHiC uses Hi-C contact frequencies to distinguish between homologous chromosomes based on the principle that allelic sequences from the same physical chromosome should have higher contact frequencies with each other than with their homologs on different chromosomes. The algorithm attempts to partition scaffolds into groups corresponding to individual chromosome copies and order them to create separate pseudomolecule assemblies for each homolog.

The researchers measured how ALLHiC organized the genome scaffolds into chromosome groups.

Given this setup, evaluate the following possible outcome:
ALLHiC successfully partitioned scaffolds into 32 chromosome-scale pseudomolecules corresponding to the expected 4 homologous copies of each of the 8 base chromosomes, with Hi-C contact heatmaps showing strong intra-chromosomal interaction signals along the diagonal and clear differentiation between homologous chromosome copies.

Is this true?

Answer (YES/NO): YES